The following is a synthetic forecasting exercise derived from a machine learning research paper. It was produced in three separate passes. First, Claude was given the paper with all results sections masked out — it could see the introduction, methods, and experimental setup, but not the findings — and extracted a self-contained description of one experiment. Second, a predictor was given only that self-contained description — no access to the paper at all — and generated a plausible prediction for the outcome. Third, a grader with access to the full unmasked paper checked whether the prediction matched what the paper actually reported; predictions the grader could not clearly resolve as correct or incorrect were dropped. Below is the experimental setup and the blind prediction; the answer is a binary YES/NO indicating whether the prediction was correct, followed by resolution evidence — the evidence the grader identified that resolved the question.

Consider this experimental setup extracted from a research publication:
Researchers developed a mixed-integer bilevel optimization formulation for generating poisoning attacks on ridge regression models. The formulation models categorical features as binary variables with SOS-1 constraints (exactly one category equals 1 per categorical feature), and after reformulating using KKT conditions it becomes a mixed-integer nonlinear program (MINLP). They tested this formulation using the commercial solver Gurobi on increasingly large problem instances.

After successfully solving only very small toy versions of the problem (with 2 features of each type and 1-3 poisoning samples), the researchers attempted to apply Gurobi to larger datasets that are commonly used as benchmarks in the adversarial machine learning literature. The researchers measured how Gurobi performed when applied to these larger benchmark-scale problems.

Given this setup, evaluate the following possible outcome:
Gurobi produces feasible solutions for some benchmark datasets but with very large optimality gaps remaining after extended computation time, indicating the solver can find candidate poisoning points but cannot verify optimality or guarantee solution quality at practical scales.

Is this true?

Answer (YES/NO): NO